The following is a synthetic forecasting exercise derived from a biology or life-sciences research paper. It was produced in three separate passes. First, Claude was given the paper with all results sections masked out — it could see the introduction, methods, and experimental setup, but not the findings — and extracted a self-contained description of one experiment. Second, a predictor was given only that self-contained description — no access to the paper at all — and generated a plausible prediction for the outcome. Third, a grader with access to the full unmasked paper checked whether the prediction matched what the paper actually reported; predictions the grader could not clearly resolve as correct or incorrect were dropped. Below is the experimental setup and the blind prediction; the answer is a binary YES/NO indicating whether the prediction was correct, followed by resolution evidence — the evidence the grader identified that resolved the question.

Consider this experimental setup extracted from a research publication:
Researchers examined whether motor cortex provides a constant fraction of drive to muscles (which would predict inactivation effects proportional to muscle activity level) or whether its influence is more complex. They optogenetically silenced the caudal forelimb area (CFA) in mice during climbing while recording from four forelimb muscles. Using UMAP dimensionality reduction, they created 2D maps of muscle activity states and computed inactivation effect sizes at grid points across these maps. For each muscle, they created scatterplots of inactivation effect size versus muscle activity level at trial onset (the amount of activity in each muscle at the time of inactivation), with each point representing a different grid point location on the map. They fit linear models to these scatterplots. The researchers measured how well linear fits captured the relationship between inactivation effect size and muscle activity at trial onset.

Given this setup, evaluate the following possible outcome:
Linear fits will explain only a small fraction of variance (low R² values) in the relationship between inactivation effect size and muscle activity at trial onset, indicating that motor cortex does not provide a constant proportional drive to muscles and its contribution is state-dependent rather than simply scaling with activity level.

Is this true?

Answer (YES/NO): YES